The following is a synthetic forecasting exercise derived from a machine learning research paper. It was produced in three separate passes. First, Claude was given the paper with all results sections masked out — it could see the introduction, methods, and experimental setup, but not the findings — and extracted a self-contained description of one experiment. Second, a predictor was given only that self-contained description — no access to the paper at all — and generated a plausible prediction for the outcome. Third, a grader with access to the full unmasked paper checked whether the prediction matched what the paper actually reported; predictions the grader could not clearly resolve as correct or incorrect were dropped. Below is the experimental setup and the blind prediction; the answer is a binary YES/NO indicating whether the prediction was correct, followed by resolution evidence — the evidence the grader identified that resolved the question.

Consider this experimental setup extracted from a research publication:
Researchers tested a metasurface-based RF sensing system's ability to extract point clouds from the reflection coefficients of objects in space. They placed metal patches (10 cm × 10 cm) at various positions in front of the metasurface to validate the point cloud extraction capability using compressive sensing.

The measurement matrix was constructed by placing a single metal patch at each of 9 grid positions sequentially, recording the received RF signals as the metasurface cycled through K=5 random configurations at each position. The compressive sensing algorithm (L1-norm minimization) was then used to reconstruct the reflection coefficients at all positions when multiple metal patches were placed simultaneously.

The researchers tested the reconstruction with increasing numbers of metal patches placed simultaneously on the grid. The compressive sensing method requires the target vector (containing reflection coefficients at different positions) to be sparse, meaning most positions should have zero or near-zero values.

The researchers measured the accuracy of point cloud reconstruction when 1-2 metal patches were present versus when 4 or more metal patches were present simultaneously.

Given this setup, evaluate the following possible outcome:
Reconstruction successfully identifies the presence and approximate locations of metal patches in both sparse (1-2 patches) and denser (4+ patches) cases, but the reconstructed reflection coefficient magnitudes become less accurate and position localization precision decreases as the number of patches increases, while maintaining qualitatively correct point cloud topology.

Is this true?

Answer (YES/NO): NO